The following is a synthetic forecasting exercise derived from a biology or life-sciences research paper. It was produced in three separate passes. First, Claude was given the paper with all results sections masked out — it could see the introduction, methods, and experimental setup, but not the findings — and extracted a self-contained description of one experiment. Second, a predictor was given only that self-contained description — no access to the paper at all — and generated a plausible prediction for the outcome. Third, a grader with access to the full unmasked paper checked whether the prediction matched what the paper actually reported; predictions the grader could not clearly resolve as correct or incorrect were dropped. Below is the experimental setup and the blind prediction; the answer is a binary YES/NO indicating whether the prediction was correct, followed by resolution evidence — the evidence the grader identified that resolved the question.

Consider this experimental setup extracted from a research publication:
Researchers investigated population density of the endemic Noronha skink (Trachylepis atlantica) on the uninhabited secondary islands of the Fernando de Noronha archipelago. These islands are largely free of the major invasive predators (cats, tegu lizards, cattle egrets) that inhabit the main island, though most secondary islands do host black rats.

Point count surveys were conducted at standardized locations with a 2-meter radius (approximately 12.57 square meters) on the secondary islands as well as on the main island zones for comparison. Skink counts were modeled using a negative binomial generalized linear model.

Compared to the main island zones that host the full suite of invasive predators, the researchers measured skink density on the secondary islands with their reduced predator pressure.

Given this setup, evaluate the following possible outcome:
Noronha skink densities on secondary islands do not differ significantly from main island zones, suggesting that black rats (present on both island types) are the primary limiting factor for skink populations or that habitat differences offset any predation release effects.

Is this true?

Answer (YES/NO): NO